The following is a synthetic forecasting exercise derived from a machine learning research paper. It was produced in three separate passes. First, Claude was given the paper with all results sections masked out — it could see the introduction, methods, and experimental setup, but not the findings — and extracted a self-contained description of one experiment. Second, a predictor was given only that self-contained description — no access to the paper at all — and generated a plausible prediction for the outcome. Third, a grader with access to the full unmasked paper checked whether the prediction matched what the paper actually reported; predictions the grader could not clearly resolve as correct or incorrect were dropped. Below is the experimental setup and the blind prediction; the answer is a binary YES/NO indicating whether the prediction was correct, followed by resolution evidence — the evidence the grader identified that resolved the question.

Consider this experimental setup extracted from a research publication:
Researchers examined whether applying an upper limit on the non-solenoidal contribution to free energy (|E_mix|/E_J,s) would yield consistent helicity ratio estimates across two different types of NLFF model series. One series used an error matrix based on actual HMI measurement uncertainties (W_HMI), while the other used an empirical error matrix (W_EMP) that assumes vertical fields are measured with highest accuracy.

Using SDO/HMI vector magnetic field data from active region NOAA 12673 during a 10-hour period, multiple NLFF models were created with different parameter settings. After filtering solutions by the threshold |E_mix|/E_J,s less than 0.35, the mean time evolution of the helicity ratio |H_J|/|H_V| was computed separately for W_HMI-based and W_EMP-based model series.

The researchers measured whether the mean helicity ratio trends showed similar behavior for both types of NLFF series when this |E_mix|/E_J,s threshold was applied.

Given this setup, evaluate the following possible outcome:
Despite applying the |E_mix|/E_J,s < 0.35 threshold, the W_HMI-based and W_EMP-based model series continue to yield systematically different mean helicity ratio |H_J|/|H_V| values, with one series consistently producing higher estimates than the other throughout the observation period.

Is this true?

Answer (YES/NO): NO